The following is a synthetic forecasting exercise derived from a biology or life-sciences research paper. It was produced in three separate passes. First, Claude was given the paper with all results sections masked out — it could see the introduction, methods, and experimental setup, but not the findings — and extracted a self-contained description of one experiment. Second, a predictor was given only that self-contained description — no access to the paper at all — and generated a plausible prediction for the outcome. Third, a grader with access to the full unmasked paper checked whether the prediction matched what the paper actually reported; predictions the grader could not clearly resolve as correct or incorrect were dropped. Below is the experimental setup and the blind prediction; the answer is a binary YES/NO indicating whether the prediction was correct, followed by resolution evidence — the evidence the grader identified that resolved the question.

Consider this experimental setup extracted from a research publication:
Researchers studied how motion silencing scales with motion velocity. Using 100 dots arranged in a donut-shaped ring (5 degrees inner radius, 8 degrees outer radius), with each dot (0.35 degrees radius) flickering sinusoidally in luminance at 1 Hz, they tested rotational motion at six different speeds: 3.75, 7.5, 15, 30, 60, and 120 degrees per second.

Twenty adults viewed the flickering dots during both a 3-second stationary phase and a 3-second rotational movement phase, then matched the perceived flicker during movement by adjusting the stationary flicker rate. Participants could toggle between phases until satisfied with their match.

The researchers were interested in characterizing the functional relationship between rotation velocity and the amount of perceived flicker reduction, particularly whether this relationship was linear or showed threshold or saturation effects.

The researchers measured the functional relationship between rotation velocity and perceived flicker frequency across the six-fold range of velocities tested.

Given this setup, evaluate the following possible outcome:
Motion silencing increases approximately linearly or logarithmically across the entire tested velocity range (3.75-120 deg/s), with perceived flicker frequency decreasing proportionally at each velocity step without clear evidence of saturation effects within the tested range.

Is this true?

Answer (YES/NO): NO